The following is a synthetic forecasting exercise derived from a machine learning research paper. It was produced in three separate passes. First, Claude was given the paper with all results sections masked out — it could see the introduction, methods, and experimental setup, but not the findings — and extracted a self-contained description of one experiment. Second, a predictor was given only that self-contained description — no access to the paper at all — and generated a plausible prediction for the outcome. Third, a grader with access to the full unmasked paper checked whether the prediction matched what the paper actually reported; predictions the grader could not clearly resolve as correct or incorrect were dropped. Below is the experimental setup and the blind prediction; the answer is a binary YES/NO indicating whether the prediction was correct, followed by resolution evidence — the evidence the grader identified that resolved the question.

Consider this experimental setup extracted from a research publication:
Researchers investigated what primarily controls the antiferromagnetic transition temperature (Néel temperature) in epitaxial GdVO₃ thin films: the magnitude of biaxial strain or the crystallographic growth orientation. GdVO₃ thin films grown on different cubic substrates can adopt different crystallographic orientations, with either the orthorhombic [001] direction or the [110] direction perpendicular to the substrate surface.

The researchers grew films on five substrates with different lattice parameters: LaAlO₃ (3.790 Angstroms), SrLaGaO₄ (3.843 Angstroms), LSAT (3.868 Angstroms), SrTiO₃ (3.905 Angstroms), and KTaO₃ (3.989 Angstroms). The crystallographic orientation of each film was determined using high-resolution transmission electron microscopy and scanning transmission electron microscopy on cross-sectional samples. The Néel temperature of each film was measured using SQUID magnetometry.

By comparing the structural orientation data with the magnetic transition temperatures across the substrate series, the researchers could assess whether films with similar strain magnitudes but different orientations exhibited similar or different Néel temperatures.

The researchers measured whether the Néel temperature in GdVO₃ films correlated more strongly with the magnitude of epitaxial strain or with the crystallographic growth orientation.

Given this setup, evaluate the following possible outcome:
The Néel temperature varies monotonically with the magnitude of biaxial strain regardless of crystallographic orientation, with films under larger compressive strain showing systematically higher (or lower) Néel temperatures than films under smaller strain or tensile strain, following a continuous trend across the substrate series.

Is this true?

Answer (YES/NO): NO